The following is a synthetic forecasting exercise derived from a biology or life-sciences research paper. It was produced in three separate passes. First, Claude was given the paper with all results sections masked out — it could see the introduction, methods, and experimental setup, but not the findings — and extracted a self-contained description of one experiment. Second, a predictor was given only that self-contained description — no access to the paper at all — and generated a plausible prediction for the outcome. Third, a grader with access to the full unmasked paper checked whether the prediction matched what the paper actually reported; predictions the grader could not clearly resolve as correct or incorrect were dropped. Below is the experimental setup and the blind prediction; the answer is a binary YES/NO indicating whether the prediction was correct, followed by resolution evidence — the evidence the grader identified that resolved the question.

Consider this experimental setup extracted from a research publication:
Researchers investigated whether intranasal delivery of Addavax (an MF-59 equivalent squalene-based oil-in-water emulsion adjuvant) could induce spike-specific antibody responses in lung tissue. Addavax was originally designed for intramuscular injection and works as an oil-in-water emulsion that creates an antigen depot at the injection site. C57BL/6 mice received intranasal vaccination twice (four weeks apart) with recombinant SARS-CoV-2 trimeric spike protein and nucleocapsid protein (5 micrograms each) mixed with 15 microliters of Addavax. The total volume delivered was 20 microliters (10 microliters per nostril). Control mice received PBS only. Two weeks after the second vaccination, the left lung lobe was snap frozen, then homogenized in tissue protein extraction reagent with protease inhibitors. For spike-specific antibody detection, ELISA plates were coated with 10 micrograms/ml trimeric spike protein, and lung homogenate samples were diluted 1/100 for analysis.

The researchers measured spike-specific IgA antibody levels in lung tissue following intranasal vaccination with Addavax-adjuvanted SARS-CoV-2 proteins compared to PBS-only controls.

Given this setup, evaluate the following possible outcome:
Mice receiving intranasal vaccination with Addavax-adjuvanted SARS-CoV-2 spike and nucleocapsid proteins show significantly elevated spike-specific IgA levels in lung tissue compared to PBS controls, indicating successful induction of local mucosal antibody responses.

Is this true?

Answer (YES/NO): NO